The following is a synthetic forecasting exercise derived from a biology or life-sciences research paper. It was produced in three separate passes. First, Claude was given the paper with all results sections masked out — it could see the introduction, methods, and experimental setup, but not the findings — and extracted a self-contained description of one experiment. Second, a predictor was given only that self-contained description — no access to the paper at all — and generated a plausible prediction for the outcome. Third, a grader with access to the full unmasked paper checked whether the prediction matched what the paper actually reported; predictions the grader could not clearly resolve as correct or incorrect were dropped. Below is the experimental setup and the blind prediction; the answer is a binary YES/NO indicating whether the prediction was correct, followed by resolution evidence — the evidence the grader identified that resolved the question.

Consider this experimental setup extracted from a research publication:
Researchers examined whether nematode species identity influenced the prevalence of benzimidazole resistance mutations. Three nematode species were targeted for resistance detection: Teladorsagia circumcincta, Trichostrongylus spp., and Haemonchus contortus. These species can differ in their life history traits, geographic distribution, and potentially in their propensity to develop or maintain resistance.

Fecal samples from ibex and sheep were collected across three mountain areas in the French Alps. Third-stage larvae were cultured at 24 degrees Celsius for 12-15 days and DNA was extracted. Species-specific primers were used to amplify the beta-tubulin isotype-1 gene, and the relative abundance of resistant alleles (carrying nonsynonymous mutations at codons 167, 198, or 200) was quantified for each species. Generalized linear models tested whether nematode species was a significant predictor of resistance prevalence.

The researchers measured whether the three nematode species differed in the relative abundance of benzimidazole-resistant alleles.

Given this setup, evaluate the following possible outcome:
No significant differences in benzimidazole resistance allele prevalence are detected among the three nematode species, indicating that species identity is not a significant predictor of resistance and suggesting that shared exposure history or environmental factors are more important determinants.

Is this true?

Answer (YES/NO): NO